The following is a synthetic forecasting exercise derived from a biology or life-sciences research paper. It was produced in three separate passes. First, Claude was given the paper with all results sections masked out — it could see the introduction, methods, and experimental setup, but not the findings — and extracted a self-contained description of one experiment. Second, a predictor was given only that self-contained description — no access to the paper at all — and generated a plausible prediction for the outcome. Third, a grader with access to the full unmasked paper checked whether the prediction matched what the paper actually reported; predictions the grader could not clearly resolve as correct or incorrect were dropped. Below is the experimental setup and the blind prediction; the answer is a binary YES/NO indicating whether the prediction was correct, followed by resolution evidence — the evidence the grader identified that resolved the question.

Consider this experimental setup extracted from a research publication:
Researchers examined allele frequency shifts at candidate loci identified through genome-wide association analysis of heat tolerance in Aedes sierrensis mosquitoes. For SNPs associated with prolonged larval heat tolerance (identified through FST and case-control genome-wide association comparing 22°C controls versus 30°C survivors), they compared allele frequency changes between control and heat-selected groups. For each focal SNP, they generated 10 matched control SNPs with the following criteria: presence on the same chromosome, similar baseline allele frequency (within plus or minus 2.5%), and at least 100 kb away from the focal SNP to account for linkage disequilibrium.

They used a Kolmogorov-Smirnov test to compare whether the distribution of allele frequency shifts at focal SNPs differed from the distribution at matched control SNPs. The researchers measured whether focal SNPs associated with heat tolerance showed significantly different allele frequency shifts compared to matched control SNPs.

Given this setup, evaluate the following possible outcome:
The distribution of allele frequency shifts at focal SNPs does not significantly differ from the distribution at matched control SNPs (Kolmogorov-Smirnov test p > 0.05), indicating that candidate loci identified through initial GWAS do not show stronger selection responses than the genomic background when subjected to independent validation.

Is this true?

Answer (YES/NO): NO